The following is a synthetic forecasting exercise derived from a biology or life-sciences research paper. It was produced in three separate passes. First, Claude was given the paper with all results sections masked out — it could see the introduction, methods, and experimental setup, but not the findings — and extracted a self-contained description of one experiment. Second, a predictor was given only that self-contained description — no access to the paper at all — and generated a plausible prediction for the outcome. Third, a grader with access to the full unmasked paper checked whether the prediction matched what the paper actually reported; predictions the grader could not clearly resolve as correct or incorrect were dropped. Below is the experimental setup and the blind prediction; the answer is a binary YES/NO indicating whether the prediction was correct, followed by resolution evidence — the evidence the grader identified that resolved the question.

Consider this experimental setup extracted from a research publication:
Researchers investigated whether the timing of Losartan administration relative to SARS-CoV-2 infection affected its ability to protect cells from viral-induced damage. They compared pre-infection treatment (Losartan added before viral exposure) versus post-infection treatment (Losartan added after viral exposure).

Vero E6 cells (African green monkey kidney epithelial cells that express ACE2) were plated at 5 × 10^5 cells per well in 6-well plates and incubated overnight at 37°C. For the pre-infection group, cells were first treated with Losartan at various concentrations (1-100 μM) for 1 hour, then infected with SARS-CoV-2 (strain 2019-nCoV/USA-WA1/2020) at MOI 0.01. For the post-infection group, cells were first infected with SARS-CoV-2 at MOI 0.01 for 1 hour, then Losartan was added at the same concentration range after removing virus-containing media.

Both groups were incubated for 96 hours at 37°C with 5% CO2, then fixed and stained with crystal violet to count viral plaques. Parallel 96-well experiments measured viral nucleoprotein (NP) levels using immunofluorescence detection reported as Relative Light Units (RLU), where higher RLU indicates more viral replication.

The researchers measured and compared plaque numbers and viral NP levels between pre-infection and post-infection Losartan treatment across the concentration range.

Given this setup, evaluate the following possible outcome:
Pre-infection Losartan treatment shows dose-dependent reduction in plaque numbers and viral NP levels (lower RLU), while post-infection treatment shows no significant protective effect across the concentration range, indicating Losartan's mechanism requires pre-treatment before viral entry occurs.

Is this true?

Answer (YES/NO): NO